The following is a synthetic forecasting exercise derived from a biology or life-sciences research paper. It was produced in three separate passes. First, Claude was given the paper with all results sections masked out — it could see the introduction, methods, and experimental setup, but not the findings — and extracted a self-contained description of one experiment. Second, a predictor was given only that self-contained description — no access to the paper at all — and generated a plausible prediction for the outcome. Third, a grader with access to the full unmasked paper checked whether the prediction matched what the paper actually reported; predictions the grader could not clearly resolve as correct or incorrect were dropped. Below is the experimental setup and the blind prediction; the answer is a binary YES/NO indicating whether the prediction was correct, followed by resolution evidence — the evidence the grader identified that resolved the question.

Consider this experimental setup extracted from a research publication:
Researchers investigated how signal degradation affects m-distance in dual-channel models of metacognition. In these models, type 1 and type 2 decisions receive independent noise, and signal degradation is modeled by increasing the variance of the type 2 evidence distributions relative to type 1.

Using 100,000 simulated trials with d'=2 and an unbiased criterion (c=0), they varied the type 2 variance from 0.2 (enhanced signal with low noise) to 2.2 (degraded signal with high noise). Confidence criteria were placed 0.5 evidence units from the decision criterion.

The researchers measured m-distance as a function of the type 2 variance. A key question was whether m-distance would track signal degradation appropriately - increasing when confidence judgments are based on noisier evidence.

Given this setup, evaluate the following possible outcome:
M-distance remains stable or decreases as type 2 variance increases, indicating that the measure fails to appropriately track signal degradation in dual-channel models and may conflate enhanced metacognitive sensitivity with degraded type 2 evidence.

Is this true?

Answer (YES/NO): NO